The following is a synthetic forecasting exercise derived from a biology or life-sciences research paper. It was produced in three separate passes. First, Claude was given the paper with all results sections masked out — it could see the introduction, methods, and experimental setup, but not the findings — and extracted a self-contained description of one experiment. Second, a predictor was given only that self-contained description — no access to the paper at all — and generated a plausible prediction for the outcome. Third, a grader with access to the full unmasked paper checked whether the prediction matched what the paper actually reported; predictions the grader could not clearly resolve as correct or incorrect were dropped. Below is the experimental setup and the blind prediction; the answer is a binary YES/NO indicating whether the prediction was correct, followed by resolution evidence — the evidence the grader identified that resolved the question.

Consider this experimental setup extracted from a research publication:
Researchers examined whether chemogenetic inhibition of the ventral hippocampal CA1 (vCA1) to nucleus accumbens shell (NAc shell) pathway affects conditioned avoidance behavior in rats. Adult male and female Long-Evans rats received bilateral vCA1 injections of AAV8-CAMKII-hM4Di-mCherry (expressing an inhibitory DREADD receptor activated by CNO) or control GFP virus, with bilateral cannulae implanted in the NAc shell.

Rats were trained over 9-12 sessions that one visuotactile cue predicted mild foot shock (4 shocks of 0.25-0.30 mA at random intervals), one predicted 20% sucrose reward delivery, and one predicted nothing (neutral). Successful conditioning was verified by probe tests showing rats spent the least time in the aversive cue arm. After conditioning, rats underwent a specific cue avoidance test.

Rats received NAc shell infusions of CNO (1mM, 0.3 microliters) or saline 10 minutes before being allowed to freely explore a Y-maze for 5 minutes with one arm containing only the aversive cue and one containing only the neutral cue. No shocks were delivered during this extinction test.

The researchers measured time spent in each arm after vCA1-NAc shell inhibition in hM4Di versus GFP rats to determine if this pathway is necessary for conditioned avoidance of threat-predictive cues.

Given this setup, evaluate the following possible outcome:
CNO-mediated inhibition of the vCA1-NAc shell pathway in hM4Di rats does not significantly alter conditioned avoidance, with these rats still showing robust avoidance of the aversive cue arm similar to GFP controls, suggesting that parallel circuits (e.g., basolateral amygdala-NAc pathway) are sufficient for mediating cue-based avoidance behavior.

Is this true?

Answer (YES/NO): YES